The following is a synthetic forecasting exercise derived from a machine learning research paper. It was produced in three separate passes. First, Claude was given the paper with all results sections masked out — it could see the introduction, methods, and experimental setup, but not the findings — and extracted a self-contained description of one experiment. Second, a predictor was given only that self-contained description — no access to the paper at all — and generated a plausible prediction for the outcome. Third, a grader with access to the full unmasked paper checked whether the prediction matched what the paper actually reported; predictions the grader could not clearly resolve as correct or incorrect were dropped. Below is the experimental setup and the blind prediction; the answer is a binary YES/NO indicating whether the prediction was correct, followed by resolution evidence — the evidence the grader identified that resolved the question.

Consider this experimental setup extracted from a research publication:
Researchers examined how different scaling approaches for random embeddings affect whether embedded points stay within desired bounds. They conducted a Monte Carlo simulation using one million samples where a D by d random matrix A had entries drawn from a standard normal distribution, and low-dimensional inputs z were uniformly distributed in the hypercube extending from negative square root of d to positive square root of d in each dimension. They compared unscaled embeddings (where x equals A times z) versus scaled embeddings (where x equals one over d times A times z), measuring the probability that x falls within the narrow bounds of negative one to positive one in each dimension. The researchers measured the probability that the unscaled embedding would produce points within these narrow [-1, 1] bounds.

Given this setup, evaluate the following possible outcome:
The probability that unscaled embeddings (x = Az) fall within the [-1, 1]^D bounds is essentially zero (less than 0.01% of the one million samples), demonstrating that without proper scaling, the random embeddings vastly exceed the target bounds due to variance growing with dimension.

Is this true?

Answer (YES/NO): YES